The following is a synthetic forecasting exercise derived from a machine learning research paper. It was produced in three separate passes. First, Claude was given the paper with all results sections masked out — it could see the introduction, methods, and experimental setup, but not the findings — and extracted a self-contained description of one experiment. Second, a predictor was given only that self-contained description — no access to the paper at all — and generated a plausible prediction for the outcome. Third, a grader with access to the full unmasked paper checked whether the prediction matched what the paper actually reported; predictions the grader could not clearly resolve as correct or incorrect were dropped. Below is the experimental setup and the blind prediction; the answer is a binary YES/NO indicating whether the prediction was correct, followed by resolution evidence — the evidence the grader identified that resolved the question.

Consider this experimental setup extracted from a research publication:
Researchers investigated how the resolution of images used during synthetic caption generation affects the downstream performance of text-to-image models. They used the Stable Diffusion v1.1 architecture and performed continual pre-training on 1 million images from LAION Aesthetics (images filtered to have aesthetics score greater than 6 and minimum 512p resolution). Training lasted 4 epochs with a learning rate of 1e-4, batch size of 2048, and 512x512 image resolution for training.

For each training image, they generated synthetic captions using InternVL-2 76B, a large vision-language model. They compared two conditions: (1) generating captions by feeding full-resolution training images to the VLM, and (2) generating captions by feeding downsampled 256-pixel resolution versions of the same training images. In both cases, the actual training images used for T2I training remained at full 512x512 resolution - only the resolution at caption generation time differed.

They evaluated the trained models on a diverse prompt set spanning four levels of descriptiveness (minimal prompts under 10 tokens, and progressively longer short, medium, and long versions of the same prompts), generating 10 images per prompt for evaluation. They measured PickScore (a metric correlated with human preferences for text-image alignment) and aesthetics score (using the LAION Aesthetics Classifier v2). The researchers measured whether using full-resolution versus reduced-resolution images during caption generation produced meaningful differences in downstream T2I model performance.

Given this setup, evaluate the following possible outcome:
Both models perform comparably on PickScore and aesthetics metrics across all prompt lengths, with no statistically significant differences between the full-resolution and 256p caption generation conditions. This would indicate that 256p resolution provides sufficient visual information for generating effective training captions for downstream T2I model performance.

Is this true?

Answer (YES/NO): YES